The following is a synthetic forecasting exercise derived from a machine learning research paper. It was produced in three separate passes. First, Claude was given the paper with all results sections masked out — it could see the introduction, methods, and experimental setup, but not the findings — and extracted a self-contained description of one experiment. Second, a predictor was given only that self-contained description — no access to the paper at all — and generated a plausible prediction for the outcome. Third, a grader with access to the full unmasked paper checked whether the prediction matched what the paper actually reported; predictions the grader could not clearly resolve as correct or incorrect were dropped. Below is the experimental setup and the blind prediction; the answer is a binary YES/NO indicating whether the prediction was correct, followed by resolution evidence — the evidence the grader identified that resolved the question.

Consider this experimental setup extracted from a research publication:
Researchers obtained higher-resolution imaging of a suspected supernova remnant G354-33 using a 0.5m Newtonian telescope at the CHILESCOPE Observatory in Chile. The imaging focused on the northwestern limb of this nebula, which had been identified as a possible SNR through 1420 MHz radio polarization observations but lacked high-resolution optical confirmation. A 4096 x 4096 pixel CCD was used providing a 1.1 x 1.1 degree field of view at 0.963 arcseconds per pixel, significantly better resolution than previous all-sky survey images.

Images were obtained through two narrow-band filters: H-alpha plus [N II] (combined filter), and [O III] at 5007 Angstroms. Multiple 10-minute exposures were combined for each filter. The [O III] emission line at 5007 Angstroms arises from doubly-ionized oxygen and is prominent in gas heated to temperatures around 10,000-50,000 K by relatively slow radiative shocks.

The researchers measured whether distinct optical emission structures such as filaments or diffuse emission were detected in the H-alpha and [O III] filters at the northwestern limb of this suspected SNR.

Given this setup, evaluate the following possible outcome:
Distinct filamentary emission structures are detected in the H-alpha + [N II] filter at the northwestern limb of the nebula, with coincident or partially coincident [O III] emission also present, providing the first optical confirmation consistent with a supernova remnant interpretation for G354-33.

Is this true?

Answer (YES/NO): NO